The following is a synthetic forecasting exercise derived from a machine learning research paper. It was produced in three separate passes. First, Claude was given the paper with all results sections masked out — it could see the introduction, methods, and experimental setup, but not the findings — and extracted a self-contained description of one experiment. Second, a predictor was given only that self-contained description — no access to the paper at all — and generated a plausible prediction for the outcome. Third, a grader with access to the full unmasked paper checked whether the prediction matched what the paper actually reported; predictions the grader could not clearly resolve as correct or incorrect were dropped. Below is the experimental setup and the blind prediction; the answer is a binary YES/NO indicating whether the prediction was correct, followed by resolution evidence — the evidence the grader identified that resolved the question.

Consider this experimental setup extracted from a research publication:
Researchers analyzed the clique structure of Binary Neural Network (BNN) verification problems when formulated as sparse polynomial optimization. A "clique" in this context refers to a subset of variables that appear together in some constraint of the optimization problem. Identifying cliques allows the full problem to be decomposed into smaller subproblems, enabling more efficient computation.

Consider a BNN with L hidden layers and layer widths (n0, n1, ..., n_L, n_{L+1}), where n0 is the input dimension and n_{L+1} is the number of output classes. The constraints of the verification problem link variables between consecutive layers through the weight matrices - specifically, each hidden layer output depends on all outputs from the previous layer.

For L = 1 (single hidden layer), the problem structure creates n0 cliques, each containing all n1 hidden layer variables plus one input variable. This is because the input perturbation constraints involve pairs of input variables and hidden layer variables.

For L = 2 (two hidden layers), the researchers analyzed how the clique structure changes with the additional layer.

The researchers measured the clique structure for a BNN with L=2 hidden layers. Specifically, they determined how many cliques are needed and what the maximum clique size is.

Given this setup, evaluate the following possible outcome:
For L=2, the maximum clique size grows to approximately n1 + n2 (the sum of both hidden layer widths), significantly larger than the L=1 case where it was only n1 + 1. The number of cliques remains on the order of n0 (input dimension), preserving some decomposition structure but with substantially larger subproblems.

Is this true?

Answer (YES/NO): NO